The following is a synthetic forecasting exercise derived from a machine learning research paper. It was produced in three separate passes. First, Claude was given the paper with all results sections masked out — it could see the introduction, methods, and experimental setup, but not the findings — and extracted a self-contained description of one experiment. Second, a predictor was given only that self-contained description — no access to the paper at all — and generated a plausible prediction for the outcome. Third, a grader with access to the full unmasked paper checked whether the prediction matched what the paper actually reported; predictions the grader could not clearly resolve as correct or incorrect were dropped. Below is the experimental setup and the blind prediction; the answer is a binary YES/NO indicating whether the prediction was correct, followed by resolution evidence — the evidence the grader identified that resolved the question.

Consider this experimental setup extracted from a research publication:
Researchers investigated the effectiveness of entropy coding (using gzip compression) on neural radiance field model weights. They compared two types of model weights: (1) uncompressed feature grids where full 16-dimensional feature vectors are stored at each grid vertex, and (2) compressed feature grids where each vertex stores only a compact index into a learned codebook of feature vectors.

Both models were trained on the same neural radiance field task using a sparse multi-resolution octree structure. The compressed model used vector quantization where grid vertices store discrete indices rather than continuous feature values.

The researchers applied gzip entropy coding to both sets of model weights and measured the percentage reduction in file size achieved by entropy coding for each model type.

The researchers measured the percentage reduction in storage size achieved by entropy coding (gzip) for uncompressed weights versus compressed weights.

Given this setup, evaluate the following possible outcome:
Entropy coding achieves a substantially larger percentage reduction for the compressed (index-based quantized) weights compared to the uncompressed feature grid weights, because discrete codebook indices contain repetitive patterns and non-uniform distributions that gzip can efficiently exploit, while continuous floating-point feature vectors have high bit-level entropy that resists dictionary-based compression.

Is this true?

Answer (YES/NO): NO